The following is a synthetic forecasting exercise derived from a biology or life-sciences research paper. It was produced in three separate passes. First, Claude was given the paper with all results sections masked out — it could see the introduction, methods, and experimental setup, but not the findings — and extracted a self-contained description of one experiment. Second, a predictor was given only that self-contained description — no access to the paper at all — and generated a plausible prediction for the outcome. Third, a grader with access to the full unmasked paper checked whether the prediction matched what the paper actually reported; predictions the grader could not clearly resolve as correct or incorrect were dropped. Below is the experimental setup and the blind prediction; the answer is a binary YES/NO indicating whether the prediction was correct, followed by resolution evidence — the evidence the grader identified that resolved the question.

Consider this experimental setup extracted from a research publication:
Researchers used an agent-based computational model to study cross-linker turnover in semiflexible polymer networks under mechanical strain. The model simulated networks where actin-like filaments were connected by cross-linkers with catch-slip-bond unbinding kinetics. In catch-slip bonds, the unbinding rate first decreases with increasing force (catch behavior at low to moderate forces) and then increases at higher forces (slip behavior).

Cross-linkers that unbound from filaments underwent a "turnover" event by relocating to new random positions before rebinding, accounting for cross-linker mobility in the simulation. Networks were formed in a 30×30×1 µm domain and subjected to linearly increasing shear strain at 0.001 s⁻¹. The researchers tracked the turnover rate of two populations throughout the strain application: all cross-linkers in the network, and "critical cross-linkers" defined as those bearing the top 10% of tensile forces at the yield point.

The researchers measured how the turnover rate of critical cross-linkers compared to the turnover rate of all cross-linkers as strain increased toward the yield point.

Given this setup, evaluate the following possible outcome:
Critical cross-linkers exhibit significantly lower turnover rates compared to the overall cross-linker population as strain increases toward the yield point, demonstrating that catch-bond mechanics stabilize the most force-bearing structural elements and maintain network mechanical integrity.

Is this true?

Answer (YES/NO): YES